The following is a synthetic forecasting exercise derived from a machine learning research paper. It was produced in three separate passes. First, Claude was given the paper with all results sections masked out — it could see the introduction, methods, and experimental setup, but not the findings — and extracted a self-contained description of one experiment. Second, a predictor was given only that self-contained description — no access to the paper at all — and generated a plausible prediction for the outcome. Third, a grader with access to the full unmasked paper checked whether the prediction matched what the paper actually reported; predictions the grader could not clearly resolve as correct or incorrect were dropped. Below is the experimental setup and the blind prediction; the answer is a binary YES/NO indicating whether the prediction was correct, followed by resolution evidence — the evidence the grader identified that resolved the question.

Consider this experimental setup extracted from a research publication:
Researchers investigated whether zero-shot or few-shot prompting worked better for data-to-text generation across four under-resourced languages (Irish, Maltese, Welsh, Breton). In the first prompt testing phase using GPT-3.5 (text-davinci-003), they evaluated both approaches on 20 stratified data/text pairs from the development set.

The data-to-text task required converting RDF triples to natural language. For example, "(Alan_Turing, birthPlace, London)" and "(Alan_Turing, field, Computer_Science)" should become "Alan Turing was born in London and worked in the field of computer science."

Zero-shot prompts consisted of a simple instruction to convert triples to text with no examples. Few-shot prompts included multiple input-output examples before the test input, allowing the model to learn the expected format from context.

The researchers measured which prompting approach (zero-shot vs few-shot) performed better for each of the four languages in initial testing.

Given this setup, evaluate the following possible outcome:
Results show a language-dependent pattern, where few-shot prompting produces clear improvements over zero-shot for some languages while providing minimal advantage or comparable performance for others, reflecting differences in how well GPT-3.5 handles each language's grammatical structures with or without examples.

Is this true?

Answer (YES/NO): NO